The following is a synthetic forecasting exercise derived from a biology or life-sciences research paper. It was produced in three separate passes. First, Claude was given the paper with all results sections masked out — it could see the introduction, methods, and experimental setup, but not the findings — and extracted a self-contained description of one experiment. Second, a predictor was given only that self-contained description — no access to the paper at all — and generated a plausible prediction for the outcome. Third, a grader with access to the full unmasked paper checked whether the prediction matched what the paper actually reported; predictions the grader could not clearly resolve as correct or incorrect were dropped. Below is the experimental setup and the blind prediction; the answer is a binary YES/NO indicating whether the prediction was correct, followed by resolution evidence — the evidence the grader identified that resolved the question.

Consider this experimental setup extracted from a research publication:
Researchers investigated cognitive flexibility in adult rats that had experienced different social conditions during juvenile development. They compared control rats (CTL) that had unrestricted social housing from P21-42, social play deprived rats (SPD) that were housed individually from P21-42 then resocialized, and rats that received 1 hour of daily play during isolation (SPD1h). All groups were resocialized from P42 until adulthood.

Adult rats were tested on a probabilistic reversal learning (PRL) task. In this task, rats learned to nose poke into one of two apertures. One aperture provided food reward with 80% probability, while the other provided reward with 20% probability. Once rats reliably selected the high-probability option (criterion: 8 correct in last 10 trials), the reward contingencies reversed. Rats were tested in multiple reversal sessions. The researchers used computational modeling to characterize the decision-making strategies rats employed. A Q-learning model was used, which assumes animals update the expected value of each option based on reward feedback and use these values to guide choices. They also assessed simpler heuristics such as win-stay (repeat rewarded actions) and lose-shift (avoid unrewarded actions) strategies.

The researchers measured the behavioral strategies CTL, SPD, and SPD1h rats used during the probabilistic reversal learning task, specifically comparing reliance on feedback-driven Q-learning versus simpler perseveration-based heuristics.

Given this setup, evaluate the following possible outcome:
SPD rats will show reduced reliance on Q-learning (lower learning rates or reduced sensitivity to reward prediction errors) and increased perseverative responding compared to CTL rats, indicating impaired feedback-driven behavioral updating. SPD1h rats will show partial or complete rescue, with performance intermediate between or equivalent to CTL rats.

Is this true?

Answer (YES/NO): NO